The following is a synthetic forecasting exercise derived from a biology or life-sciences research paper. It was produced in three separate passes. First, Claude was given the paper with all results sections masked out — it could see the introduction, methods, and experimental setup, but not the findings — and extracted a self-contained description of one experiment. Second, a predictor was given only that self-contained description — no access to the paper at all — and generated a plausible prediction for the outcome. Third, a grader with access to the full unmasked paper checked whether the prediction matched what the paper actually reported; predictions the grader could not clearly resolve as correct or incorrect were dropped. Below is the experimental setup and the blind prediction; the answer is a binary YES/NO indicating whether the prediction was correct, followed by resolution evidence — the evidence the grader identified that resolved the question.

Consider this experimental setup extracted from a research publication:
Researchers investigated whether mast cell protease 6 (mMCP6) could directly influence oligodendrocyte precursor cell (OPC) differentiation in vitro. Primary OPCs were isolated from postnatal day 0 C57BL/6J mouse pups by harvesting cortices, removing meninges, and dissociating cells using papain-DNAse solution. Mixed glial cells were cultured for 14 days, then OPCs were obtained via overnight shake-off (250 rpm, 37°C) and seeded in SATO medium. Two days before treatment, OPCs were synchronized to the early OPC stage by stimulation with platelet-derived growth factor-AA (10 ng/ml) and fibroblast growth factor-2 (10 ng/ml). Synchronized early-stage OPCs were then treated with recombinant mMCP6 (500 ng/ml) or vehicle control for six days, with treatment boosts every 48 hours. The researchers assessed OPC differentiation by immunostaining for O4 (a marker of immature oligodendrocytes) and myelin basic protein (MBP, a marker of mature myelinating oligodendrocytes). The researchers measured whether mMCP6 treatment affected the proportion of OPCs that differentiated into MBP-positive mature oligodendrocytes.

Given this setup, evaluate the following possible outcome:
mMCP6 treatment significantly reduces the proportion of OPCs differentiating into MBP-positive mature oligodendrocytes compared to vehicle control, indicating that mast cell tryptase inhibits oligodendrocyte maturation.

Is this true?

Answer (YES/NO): NO